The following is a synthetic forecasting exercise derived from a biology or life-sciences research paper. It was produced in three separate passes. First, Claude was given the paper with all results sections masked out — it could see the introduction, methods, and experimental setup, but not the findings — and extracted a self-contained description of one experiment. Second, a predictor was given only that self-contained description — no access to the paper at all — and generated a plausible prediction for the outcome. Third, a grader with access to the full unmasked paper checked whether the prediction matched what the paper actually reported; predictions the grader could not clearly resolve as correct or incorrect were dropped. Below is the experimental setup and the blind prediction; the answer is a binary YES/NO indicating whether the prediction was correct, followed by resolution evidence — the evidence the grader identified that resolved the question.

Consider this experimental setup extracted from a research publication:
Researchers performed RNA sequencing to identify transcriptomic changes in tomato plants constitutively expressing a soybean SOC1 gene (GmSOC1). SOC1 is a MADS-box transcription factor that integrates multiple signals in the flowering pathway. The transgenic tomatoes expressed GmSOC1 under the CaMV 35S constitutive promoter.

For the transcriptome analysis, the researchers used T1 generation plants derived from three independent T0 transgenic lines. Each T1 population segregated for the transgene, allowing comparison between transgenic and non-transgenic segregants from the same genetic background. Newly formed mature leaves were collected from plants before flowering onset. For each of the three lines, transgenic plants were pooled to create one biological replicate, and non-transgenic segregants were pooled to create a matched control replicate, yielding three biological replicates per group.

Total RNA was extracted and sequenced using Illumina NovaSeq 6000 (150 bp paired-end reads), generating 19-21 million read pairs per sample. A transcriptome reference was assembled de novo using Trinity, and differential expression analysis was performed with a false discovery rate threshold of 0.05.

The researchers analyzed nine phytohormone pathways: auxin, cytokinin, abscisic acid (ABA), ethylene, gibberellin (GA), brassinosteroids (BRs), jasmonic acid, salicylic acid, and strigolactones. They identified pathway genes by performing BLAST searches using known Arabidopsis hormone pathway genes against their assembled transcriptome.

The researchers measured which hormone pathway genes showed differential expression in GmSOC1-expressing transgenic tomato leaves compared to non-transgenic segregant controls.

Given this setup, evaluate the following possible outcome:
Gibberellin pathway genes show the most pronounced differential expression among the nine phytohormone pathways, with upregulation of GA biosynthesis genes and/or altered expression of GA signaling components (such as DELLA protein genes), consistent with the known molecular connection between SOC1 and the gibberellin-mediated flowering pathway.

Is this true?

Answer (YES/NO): NO